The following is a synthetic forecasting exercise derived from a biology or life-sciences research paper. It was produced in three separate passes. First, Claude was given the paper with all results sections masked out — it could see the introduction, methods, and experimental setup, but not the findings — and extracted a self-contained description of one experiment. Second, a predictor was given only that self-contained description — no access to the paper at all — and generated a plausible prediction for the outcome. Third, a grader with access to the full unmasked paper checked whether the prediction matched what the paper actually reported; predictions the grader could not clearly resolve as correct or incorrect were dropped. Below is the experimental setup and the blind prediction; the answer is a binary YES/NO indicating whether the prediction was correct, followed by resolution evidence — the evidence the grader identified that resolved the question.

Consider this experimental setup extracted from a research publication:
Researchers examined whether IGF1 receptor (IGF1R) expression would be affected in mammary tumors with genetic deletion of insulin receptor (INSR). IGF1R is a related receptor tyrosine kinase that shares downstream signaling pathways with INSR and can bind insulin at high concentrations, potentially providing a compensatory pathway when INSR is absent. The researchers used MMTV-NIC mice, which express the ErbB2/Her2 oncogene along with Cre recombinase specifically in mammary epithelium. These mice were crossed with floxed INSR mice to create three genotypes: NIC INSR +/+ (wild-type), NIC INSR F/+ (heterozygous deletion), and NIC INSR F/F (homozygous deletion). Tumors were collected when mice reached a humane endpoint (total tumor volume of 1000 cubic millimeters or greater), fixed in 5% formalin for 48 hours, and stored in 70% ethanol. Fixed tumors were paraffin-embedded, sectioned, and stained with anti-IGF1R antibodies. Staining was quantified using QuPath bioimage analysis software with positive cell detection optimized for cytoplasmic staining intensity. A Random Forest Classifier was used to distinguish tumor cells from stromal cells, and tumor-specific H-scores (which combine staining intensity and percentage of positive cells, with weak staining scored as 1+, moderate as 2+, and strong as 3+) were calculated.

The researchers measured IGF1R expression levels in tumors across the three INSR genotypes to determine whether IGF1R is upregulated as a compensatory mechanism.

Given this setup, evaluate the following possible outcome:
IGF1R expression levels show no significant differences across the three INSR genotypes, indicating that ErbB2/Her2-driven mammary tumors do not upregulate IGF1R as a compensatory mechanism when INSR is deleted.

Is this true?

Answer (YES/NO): NO